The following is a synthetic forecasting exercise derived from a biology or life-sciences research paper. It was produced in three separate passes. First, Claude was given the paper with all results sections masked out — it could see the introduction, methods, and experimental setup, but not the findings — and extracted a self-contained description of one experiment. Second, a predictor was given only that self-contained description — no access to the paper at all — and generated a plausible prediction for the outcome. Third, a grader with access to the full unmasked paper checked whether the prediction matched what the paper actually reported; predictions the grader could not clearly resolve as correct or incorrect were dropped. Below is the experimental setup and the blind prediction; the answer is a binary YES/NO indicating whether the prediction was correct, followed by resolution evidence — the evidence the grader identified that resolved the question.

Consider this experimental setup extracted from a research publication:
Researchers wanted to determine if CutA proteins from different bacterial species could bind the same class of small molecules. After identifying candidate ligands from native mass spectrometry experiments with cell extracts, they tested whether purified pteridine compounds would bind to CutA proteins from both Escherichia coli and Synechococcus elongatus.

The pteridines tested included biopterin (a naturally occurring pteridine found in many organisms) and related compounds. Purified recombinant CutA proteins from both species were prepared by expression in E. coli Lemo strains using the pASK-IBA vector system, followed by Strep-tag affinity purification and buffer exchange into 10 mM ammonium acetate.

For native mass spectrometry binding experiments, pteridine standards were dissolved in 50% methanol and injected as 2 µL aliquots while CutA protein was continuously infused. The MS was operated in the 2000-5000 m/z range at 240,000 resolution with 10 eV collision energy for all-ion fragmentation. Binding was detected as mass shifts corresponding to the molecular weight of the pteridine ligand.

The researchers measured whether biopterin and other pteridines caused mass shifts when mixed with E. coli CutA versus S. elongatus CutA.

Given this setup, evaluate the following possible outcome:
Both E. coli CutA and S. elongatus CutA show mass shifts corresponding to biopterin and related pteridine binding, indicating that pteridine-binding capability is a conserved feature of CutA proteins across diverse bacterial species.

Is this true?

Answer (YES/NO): YES